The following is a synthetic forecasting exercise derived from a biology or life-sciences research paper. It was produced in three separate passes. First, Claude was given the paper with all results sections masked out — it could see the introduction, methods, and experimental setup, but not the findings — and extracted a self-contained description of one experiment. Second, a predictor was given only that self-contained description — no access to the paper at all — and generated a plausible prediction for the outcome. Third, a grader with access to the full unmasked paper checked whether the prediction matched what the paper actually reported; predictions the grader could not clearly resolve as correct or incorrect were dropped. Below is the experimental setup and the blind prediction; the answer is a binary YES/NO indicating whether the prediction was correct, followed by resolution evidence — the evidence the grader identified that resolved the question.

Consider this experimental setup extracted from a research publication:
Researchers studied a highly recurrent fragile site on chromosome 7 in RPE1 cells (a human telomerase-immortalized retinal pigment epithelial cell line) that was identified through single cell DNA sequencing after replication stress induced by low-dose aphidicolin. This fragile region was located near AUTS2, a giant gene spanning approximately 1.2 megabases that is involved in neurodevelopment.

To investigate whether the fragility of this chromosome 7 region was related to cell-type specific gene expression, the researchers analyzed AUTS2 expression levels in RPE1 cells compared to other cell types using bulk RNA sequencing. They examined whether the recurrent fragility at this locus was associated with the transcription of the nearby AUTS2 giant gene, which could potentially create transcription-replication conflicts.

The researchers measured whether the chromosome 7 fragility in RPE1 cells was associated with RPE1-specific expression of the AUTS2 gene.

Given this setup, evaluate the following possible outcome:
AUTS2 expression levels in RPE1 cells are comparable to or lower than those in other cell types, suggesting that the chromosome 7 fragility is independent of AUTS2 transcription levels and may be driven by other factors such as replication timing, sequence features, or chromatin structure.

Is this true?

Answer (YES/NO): NO